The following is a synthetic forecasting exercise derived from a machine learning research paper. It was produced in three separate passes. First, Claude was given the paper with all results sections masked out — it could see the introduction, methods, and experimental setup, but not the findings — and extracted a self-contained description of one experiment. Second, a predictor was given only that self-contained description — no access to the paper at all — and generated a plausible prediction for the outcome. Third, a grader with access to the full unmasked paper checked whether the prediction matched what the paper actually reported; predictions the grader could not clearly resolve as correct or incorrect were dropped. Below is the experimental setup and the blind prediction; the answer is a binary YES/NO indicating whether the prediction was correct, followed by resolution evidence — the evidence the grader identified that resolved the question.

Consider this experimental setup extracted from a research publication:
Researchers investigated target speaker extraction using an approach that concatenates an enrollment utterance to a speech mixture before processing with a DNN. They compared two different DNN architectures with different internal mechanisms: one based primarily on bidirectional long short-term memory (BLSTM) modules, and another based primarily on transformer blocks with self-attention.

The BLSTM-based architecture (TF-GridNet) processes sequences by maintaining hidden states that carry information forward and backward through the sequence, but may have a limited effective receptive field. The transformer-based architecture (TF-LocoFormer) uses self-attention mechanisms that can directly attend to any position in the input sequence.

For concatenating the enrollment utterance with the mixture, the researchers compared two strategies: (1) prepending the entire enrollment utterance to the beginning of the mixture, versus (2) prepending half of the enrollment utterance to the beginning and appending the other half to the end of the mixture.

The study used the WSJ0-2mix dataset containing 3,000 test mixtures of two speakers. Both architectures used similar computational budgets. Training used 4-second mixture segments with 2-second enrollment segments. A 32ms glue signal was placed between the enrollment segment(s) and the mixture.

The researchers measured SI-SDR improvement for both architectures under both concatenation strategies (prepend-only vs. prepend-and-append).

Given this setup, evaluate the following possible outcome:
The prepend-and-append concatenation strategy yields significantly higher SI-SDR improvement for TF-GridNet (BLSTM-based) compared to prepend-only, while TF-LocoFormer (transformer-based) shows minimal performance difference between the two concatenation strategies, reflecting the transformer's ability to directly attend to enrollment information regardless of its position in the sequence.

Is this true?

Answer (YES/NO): NO